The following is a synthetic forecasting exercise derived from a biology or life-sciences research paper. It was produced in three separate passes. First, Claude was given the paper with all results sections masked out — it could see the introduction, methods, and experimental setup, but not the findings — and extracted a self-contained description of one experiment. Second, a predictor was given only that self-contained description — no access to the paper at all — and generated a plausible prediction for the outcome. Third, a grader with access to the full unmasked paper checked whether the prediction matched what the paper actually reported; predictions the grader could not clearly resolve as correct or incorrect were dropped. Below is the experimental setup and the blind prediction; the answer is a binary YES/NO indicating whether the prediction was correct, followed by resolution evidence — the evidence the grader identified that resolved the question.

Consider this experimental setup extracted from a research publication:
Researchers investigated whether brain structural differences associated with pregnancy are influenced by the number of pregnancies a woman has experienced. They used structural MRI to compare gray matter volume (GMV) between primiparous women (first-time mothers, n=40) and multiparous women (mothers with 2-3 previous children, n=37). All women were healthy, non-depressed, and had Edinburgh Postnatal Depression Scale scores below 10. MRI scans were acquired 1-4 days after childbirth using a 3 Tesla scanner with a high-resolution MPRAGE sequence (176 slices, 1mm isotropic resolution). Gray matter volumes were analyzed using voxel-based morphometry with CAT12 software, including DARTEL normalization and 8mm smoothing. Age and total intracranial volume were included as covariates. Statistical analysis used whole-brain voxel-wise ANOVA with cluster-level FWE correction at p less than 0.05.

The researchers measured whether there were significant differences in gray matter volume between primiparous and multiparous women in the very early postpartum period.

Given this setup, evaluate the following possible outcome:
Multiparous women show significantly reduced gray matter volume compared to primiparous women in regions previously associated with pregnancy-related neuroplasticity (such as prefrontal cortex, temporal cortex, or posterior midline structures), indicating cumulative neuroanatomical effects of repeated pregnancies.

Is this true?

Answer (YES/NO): NO